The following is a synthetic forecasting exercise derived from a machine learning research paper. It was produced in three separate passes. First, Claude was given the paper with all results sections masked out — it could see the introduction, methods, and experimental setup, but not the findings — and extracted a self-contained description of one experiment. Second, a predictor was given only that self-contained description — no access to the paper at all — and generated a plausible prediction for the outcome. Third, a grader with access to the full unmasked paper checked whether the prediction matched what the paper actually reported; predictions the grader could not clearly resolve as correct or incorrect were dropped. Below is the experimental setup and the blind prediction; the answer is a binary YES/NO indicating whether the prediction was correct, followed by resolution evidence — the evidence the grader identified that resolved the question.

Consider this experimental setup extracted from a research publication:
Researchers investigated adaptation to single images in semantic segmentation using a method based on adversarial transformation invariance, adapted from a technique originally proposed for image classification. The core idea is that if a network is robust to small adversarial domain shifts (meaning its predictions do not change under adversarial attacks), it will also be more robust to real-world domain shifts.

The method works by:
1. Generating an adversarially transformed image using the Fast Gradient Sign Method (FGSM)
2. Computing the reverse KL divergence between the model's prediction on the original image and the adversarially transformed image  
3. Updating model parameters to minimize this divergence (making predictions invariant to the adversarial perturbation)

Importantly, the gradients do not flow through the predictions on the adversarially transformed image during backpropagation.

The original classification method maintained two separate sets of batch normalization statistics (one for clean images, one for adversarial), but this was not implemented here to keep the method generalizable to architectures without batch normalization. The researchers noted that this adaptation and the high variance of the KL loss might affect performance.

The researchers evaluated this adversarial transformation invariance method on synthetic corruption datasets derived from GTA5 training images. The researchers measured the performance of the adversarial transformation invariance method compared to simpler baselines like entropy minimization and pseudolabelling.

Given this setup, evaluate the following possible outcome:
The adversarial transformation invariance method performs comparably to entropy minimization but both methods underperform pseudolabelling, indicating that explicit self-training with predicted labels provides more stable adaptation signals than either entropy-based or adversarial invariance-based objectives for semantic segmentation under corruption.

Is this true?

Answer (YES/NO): NO